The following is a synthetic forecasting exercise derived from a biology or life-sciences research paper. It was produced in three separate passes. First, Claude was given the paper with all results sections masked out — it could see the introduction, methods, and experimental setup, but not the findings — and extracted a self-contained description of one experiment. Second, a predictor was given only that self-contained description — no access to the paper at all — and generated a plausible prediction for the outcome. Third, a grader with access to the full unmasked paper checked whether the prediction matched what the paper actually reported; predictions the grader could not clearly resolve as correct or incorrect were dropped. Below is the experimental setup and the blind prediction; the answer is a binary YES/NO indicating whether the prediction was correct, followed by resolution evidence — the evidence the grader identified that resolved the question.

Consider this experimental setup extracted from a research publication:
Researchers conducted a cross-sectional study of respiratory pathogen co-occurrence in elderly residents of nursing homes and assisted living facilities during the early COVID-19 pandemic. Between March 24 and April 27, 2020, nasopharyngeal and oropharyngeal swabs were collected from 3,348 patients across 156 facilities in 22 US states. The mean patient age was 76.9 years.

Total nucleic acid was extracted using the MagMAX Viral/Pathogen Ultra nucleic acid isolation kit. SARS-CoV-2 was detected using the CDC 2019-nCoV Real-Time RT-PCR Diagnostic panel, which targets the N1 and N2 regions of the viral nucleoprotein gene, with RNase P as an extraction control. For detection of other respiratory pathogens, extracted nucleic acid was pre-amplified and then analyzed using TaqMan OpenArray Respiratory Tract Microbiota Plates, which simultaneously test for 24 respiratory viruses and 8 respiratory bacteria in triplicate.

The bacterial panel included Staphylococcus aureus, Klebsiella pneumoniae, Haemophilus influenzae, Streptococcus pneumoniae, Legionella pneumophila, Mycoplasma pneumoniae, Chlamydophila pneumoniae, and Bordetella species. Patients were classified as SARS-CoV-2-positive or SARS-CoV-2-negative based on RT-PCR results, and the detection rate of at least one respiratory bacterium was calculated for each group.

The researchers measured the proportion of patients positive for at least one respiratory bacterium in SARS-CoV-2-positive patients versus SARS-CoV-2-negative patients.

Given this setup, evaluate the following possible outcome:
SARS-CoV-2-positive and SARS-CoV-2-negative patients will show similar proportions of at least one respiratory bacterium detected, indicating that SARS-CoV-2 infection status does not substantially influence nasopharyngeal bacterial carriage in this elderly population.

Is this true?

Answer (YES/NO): NO